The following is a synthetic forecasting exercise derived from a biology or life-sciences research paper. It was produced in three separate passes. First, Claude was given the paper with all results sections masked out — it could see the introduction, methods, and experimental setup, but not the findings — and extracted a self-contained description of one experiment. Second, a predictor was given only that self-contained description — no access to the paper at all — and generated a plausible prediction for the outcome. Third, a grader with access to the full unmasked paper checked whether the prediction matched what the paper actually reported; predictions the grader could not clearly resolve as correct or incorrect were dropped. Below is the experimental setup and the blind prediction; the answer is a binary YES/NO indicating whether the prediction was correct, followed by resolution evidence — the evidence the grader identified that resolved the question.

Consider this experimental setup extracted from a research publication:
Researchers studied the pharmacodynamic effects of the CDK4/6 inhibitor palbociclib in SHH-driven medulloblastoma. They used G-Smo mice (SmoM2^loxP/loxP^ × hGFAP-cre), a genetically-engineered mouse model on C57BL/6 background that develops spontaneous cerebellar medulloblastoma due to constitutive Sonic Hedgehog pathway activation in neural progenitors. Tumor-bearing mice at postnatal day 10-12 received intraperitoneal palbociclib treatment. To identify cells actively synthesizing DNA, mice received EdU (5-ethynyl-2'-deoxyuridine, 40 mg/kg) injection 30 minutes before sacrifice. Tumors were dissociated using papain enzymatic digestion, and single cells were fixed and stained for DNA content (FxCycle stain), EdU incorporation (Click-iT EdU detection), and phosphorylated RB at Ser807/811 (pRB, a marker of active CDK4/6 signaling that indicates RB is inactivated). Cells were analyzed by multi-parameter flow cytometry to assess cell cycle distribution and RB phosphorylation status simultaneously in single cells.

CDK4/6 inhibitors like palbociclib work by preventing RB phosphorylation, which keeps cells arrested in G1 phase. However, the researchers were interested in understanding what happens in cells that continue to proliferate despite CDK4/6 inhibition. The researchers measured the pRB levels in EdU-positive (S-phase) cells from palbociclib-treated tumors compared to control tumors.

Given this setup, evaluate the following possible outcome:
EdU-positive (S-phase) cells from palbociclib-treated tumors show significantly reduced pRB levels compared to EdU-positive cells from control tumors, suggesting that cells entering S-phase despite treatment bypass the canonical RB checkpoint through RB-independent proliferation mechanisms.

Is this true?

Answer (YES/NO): YES